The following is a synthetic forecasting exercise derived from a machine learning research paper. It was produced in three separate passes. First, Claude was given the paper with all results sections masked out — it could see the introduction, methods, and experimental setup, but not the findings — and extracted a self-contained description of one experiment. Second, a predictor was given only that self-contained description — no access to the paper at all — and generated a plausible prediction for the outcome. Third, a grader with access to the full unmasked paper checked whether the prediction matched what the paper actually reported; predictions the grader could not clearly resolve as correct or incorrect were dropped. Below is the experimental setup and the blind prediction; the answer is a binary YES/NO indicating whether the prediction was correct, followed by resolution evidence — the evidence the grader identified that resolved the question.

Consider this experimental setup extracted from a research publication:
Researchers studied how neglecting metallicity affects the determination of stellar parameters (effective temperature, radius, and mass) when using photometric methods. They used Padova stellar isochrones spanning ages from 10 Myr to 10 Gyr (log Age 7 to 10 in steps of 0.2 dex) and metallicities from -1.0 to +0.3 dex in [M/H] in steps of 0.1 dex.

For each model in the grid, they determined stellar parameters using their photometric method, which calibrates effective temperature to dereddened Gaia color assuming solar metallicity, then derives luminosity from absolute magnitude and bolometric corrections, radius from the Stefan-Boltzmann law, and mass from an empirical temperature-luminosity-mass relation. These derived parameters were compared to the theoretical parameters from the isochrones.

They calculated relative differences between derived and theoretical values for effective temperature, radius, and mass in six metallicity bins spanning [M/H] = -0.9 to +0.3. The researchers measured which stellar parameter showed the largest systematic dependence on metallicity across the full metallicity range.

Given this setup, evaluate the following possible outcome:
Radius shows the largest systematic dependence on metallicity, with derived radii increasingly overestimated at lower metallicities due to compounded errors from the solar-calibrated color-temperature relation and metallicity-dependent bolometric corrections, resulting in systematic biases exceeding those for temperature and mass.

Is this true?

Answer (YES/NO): NO